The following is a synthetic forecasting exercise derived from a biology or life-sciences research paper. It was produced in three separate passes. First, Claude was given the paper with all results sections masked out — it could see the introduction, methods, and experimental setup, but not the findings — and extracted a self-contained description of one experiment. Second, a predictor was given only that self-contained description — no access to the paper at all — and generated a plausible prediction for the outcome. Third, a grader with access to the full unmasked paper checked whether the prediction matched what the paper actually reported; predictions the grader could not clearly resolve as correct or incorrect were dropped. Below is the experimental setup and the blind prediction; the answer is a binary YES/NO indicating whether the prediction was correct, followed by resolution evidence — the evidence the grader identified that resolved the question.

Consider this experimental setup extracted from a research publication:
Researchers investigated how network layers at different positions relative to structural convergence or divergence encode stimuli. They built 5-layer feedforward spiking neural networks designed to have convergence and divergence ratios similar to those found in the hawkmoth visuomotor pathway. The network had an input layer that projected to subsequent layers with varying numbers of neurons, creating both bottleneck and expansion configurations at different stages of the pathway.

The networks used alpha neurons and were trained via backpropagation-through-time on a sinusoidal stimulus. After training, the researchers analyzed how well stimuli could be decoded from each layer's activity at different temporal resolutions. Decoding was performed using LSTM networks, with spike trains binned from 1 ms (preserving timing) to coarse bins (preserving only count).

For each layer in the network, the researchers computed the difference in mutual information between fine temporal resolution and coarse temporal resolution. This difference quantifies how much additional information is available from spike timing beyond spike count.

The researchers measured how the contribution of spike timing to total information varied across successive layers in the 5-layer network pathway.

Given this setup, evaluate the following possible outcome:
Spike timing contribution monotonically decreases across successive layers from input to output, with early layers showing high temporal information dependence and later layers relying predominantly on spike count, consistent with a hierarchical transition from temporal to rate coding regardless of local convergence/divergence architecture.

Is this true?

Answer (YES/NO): NO